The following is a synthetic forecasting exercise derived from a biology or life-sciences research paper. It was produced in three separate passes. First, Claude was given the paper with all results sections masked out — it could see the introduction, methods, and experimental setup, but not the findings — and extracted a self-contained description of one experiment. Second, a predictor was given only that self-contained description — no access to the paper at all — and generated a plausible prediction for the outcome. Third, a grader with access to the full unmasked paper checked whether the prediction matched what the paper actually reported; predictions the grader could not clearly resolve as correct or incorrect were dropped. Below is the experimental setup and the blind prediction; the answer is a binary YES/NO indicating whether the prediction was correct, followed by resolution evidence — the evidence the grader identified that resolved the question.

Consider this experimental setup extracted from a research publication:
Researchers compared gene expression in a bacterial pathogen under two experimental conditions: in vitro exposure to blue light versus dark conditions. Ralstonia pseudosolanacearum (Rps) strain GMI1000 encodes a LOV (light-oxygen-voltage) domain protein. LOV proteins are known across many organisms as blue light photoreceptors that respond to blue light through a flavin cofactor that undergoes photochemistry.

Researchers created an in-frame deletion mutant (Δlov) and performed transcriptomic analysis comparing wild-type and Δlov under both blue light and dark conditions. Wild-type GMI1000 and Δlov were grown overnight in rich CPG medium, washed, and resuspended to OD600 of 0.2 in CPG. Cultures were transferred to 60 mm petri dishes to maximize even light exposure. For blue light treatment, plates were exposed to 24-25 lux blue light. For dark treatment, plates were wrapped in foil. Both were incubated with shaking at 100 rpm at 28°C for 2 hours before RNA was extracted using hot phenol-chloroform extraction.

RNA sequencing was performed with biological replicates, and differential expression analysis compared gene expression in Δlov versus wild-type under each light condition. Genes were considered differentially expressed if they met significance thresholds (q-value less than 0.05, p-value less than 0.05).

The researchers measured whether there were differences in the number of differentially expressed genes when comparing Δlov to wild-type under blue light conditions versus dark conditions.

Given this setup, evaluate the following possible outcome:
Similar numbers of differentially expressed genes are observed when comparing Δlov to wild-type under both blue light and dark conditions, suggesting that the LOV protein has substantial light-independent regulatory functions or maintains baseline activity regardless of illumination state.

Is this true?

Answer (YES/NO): NO